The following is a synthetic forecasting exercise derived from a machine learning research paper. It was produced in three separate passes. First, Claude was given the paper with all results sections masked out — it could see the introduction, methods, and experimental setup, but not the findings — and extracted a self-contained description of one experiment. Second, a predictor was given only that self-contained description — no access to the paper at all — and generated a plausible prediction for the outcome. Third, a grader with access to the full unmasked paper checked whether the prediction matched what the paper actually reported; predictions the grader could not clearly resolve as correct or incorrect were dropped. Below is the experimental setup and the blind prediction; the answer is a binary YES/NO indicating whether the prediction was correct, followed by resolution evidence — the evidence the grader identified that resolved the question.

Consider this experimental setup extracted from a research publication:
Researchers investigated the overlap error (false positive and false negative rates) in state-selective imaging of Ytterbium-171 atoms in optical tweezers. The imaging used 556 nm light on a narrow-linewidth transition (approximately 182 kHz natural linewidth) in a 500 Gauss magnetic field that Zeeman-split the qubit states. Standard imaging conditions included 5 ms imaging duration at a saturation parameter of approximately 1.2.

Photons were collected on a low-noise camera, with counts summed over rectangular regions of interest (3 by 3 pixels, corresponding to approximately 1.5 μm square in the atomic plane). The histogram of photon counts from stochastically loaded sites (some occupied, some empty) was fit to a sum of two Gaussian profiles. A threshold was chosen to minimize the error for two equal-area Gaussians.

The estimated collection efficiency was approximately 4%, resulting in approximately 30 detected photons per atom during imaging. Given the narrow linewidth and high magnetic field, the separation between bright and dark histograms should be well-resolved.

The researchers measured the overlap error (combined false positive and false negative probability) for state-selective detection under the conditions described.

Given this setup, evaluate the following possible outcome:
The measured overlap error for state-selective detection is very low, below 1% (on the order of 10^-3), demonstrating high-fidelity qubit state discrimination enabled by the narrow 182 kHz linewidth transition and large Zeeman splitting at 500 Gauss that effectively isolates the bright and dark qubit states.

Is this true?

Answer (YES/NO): YES